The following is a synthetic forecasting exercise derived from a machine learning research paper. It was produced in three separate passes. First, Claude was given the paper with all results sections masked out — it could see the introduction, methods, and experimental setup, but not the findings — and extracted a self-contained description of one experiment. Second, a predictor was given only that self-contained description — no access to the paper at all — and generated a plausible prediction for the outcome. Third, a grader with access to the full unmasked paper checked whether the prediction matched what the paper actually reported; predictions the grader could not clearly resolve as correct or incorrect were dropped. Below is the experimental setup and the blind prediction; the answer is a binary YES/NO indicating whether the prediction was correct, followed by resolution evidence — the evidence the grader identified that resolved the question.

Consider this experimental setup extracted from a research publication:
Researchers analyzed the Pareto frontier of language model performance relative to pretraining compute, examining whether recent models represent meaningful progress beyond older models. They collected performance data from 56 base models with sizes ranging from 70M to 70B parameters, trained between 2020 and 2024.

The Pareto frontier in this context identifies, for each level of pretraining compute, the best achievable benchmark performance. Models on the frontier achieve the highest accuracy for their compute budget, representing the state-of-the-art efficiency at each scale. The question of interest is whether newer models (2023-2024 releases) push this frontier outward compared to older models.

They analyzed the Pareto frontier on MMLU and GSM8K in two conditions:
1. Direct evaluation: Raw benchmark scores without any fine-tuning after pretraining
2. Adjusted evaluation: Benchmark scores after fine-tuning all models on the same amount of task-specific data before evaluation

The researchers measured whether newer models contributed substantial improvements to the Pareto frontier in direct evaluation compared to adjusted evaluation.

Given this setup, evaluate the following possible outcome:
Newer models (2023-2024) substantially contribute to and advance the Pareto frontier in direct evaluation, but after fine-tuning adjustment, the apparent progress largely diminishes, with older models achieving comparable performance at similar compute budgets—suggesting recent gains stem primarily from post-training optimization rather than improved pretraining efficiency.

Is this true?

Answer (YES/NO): YES